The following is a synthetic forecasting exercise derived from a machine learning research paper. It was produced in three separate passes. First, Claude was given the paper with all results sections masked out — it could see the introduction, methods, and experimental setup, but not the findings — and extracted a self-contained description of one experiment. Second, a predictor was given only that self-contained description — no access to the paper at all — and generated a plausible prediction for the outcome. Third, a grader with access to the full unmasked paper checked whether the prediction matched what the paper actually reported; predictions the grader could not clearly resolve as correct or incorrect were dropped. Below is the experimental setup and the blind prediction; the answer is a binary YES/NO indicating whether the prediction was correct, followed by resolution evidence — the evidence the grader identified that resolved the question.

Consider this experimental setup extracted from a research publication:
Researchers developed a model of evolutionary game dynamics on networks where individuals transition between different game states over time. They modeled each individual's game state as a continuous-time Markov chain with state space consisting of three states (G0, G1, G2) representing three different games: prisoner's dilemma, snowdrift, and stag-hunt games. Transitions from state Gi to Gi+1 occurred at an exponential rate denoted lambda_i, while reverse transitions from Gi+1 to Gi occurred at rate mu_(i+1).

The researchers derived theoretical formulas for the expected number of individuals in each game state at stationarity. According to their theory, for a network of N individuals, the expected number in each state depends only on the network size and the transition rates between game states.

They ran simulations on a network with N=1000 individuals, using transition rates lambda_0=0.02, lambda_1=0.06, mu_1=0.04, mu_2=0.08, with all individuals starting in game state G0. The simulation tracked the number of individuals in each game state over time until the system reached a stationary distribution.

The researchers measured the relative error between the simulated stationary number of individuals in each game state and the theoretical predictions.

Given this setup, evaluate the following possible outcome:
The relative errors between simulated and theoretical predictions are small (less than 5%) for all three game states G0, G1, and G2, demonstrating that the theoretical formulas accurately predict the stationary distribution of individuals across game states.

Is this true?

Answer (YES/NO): YES